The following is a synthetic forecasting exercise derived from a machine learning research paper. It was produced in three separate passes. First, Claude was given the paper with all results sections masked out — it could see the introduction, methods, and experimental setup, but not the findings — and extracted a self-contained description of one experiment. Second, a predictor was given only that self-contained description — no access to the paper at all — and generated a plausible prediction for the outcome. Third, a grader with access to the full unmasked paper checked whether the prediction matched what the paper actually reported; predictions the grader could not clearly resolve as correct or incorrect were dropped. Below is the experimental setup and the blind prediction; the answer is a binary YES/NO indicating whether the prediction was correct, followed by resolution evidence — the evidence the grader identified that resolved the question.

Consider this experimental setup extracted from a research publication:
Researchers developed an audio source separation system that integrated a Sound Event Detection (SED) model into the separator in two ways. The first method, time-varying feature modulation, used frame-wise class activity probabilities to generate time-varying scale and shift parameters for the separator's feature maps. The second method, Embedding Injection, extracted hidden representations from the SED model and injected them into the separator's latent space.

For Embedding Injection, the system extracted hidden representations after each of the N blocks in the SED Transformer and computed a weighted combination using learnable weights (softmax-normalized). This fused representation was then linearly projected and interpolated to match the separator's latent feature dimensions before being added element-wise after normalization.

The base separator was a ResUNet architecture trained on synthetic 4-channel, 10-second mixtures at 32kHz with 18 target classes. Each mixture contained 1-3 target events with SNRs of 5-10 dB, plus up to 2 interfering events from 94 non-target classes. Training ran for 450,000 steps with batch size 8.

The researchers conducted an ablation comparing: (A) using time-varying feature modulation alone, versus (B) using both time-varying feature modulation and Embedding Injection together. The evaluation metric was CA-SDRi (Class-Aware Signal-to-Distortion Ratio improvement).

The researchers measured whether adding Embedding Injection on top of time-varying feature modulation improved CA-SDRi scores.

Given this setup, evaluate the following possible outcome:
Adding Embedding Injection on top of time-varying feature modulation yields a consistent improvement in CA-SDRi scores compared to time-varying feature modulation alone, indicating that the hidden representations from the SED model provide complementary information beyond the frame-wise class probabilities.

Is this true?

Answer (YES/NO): YES